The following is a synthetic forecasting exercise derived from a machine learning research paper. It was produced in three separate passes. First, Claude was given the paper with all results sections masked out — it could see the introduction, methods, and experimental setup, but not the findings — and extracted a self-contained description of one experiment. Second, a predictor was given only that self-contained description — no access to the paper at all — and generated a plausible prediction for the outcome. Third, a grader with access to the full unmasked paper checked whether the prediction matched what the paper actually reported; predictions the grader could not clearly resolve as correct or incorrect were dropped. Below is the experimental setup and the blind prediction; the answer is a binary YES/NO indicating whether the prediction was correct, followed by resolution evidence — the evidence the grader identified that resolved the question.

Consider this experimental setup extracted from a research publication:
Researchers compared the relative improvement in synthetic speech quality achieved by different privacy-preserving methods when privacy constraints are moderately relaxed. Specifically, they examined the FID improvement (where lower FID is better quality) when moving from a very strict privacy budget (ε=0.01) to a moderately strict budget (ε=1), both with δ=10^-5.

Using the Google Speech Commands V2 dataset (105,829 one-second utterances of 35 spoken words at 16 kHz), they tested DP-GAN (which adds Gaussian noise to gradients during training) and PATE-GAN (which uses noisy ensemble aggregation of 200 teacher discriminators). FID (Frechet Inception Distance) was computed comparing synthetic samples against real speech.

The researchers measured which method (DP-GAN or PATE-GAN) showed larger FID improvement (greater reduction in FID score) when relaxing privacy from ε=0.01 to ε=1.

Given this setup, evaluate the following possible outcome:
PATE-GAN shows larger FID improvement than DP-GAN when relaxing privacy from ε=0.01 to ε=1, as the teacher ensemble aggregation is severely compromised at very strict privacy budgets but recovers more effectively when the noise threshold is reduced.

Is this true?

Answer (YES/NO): NO